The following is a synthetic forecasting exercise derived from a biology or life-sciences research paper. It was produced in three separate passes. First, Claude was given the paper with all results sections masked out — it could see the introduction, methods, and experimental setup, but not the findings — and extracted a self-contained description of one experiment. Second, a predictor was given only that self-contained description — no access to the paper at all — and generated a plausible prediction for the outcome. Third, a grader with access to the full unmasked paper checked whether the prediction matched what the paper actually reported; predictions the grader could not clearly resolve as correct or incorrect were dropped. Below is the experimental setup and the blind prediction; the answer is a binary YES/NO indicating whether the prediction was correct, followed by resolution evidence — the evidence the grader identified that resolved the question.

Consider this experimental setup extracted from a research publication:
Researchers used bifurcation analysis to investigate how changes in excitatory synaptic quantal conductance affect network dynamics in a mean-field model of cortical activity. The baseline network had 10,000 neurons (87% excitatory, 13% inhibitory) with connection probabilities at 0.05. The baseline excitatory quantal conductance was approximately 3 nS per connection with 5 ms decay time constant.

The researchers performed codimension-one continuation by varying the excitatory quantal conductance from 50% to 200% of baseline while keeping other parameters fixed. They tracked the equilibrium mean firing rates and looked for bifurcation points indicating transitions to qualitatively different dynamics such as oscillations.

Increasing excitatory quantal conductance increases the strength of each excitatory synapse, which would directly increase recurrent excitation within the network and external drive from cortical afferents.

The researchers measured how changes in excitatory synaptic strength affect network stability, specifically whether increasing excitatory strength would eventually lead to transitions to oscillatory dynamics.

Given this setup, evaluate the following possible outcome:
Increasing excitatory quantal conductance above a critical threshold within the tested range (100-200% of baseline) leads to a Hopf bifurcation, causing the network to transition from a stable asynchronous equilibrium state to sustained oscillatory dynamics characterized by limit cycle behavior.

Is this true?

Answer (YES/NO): NO